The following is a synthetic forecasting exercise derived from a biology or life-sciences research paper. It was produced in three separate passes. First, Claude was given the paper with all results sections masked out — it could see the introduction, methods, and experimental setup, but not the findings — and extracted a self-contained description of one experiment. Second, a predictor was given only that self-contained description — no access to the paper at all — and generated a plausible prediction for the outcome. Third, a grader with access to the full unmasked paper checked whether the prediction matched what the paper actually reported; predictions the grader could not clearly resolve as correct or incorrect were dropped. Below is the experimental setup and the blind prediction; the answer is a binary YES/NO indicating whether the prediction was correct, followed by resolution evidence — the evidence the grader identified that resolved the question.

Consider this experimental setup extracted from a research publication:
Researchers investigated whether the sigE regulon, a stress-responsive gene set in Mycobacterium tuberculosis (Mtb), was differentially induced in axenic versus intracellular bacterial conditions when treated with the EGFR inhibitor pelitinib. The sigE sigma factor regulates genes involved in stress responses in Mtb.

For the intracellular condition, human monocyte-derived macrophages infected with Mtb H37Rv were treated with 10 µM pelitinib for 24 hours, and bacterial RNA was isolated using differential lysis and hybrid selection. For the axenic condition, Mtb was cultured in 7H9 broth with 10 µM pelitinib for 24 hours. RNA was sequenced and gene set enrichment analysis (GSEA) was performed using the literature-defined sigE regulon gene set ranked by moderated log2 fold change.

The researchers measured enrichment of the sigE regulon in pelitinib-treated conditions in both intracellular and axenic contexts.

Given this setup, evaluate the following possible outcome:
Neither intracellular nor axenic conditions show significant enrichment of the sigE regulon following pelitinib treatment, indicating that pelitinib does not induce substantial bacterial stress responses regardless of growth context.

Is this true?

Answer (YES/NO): NO